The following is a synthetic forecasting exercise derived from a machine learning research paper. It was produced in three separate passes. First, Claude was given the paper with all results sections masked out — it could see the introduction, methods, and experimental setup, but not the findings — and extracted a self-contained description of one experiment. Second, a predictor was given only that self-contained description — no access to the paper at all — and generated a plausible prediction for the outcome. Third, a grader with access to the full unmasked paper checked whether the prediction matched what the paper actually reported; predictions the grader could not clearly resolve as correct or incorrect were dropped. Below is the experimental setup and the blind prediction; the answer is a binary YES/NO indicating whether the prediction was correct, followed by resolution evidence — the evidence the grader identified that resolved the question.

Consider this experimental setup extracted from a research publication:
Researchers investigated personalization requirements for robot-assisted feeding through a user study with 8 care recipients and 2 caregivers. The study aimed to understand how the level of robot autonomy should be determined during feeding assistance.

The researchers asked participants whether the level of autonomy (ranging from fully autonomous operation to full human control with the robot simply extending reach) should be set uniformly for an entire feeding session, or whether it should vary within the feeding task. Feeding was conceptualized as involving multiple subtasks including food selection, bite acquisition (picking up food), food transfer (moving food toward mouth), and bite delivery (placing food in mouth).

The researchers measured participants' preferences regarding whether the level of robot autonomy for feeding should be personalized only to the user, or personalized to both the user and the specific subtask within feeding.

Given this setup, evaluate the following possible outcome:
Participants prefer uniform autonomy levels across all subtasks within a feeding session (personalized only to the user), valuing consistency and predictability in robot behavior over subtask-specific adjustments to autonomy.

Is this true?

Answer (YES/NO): NO